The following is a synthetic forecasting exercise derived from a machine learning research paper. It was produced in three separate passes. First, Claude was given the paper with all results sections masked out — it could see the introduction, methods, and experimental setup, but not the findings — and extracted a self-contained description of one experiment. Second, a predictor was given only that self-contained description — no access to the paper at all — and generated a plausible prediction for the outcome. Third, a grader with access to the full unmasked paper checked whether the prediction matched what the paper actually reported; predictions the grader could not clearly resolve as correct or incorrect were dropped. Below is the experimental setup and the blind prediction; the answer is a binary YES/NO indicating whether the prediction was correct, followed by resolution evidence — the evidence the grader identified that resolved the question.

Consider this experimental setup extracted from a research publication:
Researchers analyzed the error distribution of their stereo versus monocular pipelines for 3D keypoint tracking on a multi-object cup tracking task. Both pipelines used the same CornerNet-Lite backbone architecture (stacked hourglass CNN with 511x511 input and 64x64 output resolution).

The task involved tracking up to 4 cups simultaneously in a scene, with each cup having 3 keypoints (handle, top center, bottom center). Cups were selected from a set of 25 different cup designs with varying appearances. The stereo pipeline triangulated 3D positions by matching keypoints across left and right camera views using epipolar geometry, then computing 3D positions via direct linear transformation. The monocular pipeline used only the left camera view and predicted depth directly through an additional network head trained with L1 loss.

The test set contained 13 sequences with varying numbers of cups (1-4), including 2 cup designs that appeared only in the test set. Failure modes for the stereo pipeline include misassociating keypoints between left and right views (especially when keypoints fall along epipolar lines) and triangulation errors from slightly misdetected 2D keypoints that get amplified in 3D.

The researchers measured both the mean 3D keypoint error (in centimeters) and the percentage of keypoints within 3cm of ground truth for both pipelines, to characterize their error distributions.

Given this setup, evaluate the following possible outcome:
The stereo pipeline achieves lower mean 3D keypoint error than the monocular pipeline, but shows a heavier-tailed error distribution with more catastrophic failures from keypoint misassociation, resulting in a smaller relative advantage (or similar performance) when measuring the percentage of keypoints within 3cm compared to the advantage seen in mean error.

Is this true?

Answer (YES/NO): NO